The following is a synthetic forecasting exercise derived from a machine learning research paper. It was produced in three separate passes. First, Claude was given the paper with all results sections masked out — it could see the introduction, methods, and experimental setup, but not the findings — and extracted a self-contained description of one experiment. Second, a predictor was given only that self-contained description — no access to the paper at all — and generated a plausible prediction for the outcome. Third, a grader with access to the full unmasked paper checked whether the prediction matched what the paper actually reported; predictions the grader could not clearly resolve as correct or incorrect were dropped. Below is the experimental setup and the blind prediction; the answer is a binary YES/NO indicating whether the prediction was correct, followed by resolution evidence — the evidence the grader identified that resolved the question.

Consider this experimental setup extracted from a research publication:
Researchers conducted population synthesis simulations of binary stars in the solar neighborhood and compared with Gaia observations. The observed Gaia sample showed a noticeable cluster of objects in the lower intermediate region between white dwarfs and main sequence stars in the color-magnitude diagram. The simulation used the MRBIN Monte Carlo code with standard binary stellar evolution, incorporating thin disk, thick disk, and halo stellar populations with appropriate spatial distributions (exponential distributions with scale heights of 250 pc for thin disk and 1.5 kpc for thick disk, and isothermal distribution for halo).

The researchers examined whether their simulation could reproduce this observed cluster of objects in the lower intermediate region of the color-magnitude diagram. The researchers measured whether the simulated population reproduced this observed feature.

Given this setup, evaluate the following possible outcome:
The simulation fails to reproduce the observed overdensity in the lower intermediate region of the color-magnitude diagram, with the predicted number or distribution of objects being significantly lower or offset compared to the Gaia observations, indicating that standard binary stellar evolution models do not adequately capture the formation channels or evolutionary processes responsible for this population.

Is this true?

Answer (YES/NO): NO